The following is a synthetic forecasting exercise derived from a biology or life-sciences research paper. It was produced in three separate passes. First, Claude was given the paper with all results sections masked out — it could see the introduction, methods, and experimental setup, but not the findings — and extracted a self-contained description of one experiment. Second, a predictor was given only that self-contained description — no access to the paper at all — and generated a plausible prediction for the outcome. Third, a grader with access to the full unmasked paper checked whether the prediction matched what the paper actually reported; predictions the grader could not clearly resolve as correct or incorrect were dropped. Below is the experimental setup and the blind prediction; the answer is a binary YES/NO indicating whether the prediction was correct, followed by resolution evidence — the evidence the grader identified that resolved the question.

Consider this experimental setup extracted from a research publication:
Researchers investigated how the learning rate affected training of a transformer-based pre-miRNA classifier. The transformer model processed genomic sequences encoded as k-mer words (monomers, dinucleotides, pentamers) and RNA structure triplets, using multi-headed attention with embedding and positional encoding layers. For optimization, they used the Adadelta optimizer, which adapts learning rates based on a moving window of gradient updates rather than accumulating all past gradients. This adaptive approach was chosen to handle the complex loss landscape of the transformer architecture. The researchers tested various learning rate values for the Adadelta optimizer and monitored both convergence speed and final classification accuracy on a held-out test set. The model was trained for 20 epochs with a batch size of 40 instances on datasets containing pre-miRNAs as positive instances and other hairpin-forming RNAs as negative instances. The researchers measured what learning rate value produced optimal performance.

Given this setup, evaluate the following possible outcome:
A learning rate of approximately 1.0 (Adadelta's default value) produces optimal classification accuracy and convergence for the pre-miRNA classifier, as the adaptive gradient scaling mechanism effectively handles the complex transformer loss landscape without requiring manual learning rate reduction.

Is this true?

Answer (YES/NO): NO